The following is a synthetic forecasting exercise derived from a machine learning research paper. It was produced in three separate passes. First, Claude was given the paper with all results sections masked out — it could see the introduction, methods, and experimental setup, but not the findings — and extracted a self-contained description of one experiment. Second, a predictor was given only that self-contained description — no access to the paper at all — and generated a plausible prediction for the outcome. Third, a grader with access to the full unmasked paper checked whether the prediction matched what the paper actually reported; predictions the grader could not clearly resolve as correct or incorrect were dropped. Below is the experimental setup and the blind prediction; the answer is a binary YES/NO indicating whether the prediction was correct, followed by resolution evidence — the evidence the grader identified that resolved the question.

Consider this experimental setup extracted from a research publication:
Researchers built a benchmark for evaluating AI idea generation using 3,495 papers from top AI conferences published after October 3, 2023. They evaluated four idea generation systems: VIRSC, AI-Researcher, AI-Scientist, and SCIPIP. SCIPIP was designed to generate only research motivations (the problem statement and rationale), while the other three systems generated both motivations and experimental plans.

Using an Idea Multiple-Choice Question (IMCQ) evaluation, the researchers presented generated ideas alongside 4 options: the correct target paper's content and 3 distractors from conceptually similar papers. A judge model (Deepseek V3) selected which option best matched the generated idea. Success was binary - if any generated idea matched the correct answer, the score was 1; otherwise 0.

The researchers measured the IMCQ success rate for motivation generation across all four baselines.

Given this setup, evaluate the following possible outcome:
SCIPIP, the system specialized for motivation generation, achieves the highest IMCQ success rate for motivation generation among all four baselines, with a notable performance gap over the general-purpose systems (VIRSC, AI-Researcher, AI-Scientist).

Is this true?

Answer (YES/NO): NO